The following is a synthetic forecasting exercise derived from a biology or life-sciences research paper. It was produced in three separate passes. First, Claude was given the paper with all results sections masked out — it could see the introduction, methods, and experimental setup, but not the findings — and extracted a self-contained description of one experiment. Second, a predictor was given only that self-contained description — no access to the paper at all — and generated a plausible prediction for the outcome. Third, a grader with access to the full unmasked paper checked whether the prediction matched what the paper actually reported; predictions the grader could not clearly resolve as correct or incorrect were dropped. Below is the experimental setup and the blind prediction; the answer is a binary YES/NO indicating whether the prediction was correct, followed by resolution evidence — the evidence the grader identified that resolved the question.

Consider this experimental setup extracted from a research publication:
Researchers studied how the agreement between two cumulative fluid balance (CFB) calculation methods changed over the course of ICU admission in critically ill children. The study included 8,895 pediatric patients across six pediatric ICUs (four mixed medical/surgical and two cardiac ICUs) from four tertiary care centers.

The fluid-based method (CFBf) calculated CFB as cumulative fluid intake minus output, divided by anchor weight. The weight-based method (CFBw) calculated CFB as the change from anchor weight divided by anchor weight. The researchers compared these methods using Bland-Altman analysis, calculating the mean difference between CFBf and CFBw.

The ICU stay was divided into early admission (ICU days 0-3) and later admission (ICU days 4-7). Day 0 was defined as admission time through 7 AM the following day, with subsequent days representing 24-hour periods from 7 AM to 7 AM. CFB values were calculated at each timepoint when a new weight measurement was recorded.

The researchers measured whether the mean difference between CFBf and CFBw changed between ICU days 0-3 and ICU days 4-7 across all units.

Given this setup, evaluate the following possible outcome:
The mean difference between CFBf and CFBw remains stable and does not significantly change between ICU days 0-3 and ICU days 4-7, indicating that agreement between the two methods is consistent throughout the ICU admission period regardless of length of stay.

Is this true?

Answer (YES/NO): NO